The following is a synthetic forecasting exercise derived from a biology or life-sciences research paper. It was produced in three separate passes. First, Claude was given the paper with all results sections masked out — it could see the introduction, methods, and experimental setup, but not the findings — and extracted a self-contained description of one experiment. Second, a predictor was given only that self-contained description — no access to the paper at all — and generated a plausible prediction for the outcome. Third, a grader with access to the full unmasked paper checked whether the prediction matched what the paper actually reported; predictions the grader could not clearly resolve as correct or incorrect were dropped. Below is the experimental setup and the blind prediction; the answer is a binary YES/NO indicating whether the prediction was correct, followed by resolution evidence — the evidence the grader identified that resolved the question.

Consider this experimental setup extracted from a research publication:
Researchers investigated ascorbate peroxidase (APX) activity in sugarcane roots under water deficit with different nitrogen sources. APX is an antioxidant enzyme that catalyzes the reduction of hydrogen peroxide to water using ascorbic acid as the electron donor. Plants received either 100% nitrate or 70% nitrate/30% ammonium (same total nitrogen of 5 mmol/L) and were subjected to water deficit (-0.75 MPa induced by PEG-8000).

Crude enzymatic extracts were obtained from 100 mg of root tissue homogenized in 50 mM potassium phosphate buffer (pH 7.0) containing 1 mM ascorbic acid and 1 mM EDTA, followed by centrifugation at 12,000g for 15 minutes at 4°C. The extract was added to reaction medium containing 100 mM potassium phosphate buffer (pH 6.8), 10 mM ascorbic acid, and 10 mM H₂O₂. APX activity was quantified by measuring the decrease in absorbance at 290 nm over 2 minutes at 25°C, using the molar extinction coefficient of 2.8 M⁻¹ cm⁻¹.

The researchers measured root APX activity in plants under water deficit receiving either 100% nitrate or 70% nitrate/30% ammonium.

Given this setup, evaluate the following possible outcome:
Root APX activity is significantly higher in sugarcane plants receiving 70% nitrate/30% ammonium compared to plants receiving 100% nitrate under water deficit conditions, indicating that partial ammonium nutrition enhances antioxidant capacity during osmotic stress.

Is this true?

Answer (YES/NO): NO